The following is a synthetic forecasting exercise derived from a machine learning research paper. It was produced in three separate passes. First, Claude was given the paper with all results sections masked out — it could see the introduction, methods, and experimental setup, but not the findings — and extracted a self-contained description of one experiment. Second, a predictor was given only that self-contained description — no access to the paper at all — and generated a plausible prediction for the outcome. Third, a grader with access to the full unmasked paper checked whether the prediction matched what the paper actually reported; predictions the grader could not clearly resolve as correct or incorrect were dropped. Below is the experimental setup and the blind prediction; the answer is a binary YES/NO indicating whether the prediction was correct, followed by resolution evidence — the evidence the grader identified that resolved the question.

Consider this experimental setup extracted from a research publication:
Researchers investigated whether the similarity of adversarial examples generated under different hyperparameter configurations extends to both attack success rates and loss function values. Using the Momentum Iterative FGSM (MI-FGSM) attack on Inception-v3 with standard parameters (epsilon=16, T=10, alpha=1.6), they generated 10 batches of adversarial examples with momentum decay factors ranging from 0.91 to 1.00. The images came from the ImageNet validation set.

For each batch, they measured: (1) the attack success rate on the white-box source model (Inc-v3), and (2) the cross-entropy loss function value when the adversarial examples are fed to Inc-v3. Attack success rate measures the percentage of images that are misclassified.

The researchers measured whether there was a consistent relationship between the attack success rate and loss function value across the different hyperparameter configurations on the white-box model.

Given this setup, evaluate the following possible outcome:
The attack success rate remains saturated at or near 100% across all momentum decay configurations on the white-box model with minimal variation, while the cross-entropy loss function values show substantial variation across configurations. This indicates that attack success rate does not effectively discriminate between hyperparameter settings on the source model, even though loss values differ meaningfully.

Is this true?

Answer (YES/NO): NO